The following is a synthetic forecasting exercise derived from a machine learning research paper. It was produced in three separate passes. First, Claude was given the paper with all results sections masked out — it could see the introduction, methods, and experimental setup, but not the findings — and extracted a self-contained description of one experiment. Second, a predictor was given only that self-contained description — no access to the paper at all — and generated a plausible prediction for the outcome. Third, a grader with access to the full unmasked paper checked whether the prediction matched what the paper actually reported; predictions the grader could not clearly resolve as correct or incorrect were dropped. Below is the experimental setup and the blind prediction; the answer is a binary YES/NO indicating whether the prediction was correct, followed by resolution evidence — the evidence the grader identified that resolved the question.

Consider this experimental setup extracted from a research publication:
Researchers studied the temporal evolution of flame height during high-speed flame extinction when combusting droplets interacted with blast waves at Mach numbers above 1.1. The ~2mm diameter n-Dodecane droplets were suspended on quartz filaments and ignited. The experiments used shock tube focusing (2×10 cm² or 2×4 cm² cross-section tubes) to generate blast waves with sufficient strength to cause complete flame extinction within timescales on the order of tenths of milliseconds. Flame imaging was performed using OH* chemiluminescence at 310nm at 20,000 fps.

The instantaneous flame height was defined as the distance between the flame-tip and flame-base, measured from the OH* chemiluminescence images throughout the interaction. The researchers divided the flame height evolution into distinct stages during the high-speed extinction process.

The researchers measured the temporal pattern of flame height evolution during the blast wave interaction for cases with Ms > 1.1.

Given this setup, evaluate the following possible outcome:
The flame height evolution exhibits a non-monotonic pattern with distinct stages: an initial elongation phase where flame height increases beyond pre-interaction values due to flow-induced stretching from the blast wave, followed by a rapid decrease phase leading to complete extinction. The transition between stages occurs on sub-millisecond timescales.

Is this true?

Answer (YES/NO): NO